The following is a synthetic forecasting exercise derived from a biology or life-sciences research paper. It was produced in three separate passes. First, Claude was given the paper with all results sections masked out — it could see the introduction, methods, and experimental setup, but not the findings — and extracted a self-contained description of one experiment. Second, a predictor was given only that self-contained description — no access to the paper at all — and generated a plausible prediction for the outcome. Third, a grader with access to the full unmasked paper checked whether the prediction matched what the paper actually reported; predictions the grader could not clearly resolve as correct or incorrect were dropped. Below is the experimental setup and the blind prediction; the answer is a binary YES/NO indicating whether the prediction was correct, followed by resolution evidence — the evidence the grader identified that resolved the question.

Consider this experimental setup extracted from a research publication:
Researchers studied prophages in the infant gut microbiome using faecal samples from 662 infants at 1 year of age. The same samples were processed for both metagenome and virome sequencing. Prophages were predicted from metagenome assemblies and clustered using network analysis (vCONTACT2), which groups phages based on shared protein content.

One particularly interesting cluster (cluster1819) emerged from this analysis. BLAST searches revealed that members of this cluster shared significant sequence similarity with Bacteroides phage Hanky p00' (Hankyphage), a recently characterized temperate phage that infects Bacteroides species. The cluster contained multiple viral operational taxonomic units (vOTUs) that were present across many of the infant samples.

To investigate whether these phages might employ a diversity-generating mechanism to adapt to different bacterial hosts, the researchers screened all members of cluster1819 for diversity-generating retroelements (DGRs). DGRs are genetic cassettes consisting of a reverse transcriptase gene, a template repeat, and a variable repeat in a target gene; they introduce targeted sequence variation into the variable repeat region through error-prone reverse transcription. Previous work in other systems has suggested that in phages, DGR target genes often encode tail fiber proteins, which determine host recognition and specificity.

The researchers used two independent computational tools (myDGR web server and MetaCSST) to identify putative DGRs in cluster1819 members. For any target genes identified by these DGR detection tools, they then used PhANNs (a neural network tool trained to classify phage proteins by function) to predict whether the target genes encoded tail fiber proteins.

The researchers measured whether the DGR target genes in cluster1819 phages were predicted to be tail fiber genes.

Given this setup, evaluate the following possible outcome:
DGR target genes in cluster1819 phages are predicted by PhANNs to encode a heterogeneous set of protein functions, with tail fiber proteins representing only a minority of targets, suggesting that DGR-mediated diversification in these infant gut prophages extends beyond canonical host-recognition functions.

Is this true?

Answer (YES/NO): NO